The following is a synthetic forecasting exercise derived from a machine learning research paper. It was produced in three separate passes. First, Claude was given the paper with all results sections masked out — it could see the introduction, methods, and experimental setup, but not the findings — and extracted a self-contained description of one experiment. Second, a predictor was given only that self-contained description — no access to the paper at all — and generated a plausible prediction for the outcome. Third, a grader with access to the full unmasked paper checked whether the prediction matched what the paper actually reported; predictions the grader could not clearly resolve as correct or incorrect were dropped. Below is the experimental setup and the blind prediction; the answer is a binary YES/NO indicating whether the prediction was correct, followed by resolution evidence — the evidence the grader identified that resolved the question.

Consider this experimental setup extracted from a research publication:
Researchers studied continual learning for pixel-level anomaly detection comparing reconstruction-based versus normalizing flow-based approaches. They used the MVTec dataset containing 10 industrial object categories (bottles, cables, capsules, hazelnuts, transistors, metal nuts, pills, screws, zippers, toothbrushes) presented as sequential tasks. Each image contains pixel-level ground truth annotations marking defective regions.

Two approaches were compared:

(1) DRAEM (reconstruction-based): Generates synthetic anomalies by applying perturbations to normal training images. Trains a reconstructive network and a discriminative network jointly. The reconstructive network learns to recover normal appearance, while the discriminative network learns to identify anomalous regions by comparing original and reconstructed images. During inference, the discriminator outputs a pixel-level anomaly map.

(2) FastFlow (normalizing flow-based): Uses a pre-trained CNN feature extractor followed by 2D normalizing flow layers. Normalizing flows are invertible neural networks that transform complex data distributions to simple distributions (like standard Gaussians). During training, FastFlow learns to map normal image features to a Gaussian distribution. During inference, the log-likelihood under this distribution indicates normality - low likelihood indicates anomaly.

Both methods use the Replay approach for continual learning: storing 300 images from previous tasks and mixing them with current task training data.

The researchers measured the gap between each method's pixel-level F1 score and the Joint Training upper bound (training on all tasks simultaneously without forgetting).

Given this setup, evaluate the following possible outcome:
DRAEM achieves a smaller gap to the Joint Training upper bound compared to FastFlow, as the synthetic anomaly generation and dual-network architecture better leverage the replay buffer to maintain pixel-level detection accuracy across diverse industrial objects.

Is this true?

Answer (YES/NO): NO